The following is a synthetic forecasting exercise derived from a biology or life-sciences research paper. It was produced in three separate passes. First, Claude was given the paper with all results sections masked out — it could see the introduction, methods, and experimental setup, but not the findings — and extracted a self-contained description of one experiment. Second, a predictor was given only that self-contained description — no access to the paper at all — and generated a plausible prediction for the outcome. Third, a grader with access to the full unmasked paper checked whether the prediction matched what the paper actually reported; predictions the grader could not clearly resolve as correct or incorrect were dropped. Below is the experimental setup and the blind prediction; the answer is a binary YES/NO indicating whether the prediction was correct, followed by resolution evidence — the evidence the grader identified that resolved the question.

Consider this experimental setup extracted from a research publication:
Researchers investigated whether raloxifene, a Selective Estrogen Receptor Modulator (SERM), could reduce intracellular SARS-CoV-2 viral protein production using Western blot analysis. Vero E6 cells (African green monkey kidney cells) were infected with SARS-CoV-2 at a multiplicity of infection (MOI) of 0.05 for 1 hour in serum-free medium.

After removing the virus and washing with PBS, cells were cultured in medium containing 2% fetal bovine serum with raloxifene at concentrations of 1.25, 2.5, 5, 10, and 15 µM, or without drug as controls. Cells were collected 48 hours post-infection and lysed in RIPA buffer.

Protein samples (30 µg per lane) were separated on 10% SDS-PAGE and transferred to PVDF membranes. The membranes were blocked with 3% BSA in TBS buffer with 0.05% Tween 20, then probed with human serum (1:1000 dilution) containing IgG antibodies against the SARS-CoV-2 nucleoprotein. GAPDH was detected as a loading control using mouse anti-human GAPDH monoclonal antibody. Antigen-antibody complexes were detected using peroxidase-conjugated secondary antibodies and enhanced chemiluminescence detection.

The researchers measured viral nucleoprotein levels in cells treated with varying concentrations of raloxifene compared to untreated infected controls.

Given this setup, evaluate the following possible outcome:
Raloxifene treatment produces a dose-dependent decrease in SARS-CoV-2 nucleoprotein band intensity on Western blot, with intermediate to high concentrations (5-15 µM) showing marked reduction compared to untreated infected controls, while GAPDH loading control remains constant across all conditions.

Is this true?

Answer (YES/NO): YES